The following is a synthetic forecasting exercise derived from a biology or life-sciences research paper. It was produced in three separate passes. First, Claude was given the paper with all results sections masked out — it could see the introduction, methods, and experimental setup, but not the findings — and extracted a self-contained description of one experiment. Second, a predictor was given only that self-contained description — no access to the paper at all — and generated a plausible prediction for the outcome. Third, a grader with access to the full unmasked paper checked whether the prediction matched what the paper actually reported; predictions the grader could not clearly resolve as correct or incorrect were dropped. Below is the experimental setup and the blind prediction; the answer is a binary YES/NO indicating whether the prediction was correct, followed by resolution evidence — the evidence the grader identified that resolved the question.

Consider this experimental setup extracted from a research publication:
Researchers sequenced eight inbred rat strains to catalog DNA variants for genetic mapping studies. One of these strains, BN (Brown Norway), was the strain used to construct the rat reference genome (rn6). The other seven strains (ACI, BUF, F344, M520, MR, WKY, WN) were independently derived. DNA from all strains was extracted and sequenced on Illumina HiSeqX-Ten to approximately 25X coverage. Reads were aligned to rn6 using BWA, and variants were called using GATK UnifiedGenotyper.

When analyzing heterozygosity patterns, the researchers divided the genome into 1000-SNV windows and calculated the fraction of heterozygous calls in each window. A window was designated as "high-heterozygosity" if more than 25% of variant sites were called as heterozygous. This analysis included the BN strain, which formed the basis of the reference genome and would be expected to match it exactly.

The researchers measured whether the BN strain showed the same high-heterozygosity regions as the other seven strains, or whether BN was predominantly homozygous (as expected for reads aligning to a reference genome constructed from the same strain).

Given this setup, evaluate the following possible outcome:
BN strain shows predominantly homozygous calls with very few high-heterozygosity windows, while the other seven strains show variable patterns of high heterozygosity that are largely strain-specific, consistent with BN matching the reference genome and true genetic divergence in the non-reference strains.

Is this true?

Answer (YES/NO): NO